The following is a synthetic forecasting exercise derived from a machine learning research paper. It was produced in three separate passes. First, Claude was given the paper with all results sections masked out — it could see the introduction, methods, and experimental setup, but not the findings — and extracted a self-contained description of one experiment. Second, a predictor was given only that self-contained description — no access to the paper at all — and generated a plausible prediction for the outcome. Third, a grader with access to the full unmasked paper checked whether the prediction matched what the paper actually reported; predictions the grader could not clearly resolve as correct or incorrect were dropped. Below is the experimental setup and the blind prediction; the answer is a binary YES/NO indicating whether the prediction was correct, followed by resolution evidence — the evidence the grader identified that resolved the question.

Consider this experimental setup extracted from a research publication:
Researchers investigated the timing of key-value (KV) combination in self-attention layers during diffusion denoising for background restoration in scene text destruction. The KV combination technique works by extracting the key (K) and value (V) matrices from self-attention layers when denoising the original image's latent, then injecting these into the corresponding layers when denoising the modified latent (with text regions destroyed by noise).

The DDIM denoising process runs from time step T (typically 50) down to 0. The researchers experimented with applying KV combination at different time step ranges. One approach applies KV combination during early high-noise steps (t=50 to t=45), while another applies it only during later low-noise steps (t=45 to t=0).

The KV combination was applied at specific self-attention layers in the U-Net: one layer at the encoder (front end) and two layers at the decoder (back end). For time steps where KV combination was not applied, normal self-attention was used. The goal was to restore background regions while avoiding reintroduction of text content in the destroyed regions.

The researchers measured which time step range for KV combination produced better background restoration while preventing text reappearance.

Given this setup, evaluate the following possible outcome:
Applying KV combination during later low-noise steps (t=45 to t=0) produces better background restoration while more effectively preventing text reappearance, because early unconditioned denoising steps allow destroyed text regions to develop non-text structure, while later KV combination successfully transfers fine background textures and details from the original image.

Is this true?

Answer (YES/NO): YES